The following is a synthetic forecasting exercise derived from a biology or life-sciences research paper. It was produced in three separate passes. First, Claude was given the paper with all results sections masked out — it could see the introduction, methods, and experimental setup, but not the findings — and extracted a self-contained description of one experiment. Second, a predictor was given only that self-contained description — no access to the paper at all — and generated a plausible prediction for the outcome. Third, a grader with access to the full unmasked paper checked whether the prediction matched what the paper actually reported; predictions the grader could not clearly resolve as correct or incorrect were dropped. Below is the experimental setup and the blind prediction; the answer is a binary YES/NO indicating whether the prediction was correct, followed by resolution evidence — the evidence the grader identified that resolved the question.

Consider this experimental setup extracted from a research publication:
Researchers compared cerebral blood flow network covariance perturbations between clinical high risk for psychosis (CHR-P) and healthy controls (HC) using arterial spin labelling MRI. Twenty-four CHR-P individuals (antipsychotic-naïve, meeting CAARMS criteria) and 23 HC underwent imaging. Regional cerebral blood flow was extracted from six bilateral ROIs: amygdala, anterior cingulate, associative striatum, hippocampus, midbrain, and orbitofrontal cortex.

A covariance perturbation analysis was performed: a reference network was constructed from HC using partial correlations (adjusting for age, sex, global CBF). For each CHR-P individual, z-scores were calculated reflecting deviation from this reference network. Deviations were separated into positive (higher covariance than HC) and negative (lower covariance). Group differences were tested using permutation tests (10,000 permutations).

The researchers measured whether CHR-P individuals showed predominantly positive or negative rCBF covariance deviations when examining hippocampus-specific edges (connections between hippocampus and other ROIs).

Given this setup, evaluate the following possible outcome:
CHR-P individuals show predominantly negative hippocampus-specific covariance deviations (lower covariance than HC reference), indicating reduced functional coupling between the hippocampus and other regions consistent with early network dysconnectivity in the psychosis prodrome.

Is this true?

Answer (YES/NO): YES